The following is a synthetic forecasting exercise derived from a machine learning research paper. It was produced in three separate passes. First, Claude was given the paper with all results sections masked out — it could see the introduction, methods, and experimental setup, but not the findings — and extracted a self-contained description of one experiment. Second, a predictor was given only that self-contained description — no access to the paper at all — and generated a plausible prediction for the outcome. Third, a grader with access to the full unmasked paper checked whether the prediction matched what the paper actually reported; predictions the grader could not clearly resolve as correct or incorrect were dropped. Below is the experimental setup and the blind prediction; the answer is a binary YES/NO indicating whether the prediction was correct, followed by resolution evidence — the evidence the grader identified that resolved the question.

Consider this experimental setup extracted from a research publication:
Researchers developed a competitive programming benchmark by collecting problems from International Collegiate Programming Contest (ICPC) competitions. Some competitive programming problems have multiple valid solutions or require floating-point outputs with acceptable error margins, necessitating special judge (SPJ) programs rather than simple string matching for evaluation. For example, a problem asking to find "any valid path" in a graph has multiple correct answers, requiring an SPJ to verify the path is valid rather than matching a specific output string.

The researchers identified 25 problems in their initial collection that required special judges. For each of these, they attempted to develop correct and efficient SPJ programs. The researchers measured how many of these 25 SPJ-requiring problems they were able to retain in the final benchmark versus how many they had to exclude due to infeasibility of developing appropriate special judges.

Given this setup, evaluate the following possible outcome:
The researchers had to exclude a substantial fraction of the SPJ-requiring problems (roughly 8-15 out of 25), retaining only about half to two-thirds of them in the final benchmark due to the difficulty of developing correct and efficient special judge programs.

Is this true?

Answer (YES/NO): YES